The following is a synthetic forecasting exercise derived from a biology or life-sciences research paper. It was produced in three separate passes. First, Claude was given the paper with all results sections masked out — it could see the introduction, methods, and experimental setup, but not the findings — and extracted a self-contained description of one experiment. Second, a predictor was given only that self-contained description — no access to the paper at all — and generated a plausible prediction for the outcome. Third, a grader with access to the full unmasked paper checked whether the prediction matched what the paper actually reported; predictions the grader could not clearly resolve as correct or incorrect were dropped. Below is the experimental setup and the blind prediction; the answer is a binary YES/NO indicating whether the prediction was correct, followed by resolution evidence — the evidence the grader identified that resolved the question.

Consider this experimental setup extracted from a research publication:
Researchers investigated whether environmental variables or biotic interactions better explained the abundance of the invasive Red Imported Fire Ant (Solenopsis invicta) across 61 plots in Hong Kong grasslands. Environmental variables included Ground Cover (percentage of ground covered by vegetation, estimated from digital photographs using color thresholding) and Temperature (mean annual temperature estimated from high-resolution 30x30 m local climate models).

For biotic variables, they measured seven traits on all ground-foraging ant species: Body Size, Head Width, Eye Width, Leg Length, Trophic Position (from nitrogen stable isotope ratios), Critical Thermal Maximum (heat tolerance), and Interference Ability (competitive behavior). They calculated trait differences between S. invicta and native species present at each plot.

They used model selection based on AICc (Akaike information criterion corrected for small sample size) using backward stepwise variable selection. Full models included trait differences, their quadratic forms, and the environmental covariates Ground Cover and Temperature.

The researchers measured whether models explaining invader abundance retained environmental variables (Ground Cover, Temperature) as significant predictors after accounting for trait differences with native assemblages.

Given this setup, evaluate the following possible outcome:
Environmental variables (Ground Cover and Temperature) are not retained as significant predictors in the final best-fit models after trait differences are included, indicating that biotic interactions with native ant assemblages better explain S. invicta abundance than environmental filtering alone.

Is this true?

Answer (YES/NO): YES